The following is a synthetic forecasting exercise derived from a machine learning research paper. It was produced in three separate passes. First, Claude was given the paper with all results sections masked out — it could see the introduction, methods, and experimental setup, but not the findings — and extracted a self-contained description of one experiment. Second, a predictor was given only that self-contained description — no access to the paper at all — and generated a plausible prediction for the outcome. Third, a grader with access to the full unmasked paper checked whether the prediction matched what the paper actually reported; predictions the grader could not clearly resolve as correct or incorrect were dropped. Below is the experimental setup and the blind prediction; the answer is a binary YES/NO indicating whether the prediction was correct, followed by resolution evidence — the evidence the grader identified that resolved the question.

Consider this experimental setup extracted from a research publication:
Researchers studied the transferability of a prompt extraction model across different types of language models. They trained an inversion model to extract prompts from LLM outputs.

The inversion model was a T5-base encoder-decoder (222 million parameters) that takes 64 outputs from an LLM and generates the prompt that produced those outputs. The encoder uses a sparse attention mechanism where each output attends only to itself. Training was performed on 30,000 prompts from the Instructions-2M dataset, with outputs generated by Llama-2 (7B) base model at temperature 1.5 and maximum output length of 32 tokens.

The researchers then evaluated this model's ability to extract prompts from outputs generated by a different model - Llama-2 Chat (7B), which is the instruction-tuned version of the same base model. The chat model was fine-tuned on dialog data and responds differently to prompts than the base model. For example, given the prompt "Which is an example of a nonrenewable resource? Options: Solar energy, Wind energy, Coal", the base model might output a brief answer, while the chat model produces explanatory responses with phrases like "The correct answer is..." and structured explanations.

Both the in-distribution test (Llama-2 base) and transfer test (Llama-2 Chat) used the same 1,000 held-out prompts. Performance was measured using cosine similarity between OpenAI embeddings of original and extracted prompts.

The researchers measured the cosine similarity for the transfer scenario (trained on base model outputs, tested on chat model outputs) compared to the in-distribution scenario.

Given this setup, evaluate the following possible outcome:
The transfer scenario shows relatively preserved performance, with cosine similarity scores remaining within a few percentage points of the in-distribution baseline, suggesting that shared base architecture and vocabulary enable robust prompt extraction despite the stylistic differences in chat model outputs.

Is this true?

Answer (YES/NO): YES